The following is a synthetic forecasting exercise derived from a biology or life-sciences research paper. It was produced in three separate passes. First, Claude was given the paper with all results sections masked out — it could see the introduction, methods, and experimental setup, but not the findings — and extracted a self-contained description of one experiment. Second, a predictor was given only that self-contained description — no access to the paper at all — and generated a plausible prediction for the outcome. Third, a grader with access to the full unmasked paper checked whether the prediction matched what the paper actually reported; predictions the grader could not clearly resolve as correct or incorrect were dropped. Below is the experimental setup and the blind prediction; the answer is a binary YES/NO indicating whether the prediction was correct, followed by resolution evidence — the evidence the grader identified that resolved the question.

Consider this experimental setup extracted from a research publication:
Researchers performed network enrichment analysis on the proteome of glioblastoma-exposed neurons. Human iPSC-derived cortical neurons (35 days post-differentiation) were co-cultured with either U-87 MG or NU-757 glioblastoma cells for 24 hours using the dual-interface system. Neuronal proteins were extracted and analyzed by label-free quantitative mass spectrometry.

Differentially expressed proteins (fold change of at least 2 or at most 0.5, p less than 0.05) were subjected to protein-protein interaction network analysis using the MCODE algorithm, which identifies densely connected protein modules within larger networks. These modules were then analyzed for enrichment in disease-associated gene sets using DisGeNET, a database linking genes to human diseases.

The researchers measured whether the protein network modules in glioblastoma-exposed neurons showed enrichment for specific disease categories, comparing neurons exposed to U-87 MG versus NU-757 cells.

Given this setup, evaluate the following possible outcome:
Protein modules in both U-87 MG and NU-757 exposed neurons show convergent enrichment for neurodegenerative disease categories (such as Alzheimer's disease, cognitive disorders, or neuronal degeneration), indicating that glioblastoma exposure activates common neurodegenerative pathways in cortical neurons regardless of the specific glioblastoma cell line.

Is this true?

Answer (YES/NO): NO